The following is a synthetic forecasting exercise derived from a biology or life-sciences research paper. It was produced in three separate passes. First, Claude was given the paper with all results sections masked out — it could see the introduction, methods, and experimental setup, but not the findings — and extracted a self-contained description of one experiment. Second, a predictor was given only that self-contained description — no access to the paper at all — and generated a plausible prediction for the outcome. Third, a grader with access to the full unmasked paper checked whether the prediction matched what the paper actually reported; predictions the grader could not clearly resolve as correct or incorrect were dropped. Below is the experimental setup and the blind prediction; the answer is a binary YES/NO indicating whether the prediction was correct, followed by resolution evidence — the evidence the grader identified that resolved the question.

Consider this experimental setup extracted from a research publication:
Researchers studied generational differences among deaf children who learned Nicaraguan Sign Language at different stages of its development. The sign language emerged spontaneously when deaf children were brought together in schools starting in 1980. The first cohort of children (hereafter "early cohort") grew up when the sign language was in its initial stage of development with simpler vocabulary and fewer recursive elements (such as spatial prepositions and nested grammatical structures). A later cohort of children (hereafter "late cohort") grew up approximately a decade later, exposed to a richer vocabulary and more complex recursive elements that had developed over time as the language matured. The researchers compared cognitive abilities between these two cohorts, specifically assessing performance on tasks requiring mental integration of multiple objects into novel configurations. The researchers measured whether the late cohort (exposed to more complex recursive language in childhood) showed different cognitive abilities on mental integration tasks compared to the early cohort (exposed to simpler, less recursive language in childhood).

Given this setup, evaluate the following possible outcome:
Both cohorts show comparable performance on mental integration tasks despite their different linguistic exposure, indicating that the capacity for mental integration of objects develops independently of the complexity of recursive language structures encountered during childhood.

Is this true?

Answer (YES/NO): NO